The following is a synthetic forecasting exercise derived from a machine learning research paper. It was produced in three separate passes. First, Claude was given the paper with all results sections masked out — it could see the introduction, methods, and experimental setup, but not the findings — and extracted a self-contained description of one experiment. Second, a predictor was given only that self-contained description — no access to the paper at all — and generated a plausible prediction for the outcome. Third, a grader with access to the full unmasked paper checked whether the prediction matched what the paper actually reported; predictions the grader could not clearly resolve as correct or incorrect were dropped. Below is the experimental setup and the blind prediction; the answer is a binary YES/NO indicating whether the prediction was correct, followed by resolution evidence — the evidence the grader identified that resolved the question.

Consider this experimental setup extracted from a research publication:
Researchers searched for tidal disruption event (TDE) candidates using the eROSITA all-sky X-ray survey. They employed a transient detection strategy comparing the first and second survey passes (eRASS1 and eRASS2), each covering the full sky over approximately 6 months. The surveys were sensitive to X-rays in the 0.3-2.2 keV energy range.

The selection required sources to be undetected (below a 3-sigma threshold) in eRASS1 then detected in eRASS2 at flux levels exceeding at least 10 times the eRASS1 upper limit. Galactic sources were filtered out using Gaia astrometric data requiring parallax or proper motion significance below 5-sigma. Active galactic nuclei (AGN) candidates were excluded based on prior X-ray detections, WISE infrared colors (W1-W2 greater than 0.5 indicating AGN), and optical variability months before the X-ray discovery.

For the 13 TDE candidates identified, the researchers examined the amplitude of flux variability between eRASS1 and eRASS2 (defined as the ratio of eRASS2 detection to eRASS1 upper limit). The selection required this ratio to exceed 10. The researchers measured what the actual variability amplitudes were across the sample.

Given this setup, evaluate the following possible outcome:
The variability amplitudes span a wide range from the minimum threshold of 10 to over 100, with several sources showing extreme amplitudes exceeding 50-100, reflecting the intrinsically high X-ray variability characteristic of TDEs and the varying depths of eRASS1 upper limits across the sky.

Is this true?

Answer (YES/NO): NO